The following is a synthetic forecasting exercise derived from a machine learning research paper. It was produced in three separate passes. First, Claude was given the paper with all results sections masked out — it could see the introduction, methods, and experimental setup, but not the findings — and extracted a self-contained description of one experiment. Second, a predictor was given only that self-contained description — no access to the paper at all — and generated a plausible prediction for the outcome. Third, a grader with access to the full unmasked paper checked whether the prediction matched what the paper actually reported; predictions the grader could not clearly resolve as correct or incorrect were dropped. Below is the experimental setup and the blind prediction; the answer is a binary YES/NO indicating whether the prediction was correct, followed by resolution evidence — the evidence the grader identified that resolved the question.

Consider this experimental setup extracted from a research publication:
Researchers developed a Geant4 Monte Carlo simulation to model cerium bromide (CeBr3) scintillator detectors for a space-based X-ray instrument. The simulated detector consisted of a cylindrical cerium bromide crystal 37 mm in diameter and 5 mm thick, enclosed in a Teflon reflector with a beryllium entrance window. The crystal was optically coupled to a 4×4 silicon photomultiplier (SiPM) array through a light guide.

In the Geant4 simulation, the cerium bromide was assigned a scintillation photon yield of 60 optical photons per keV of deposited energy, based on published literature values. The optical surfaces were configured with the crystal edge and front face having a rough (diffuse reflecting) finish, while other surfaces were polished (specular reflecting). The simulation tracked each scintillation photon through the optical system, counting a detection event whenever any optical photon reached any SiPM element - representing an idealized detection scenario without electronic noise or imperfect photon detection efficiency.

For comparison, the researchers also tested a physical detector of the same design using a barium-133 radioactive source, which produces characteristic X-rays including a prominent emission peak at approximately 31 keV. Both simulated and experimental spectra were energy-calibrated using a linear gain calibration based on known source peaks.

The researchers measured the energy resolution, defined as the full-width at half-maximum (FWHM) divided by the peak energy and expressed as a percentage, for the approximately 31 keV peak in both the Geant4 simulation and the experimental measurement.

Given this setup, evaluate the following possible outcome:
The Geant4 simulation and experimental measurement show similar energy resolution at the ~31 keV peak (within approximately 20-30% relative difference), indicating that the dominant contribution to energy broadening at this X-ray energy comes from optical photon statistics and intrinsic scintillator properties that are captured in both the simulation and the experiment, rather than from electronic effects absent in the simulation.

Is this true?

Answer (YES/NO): NO